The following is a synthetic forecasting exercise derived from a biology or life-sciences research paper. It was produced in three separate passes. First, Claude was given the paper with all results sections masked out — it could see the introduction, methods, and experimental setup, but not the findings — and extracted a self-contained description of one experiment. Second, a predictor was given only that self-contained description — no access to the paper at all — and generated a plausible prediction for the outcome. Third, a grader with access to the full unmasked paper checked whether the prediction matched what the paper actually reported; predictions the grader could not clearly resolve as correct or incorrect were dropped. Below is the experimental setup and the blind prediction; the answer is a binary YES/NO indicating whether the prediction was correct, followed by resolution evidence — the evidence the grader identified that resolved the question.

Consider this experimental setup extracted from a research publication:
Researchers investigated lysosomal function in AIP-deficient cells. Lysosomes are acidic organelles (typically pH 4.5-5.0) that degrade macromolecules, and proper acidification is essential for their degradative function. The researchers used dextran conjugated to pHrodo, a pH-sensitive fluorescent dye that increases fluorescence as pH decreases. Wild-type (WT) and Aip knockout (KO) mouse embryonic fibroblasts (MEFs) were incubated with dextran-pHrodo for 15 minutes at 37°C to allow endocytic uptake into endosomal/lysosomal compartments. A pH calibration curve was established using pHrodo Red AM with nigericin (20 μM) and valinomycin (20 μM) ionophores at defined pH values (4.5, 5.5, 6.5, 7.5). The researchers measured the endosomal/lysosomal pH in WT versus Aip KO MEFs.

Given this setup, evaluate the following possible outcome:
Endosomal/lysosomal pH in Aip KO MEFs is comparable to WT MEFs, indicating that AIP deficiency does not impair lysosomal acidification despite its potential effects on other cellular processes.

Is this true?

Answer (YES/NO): NO